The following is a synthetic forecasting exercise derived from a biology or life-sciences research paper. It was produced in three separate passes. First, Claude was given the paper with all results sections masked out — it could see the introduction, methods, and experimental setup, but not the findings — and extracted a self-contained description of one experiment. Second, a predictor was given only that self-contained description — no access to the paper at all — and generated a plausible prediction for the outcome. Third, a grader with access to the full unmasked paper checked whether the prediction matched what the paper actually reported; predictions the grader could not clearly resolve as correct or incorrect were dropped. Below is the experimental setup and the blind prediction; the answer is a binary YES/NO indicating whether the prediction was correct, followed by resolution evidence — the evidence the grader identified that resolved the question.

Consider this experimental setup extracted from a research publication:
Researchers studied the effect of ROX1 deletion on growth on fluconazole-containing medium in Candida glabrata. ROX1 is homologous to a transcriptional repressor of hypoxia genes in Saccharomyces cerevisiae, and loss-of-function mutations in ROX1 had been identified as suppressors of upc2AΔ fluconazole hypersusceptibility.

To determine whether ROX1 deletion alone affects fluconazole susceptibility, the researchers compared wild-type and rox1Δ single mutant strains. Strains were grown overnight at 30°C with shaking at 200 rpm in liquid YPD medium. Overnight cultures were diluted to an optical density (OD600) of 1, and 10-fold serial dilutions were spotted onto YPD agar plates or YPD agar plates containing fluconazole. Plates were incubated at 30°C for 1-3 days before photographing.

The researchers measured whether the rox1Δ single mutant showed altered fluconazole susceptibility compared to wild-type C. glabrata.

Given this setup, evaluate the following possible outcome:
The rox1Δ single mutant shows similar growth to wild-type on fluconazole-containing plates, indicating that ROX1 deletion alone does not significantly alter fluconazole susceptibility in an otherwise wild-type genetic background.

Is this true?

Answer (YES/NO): YES